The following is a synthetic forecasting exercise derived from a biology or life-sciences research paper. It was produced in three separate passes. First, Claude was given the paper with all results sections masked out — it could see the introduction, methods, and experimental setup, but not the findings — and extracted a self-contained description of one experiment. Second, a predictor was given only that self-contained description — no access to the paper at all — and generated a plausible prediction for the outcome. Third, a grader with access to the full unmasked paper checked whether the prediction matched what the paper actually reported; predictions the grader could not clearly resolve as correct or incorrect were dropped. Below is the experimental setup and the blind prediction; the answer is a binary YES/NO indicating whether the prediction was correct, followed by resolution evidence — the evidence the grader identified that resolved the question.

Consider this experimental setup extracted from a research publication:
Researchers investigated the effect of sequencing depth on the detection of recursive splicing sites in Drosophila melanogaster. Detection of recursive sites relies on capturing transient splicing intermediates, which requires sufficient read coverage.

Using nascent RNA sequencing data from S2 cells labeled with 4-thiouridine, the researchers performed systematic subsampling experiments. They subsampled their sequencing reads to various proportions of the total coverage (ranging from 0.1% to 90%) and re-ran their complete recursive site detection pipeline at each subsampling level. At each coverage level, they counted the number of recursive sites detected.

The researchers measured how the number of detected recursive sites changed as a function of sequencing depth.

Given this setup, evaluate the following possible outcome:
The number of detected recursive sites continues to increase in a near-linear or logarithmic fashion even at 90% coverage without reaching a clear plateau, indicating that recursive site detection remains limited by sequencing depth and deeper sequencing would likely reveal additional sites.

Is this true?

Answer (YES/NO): YES